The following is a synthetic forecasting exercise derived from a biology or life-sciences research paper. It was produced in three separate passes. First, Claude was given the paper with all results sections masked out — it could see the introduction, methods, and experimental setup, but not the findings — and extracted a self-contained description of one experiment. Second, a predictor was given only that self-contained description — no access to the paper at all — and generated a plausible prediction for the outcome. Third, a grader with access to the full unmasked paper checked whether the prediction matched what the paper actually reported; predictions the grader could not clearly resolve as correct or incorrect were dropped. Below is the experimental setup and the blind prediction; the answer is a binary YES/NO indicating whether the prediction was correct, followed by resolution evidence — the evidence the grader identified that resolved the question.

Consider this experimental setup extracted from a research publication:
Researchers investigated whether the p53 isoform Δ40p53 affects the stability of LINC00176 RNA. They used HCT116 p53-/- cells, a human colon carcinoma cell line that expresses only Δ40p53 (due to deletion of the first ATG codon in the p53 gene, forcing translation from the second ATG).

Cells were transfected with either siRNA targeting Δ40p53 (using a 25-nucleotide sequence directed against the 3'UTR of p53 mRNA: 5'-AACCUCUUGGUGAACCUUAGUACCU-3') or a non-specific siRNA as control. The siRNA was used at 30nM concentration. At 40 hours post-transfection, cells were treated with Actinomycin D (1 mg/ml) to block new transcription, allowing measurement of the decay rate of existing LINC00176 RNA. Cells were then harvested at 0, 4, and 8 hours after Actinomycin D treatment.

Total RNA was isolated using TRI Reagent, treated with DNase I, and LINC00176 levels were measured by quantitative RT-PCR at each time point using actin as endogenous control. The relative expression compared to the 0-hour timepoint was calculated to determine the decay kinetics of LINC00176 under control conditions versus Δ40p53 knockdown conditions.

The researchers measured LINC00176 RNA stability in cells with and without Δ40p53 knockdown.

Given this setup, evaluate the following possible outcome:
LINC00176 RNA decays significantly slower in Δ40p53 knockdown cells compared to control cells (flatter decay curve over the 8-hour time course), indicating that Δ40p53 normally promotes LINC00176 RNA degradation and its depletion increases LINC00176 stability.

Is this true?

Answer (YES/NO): NO